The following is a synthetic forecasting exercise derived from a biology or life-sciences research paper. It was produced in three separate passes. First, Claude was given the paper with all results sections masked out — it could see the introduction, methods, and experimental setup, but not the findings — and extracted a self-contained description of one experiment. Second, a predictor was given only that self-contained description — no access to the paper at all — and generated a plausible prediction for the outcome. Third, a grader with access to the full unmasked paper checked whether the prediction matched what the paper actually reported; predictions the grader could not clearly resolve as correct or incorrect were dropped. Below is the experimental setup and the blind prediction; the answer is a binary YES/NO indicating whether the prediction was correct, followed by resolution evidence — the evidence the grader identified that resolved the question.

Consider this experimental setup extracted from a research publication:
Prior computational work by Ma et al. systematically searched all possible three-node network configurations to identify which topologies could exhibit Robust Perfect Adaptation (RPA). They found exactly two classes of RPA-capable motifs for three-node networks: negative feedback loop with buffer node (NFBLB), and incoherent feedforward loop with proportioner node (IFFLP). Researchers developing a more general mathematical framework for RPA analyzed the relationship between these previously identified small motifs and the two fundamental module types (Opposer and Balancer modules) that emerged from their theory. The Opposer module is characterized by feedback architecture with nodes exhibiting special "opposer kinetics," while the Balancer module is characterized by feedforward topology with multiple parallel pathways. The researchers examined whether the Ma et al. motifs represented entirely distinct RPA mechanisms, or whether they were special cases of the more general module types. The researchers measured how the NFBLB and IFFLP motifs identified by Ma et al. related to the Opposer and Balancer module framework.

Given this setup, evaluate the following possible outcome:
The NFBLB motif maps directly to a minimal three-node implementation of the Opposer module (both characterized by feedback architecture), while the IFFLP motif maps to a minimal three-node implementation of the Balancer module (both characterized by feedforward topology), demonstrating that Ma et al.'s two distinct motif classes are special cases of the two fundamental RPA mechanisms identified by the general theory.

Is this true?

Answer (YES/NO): YES